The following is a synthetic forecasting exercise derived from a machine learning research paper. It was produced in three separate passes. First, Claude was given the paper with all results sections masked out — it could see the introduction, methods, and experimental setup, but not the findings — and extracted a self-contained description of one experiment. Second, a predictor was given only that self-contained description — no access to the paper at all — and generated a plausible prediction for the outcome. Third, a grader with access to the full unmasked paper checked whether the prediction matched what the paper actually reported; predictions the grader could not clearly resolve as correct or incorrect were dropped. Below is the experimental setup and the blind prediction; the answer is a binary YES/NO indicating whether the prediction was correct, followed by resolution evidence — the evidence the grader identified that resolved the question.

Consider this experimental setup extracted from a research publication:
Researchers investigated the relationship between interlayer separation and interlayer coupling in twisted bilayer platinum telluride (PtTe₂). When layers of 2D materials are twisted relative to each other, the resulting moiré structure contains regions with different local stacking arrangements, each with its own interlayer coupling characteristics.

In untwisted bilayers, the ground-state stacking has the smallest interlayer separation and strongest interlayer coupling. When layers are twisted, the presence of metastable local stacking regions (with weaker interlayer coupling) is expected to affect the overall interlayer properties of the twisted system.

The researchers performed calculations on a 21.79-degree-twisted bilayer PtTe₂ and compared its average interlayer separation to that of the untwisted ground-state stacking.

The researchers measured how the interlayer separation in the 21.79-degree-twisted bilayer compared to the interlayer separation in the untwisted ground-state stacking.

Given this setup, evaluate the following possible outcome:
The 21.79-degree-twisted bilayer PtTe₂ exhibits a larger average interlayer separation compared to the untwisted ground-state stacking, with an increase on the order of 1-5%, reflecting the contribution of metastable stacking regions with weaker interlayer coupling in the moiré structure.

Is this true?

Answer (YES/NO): NO